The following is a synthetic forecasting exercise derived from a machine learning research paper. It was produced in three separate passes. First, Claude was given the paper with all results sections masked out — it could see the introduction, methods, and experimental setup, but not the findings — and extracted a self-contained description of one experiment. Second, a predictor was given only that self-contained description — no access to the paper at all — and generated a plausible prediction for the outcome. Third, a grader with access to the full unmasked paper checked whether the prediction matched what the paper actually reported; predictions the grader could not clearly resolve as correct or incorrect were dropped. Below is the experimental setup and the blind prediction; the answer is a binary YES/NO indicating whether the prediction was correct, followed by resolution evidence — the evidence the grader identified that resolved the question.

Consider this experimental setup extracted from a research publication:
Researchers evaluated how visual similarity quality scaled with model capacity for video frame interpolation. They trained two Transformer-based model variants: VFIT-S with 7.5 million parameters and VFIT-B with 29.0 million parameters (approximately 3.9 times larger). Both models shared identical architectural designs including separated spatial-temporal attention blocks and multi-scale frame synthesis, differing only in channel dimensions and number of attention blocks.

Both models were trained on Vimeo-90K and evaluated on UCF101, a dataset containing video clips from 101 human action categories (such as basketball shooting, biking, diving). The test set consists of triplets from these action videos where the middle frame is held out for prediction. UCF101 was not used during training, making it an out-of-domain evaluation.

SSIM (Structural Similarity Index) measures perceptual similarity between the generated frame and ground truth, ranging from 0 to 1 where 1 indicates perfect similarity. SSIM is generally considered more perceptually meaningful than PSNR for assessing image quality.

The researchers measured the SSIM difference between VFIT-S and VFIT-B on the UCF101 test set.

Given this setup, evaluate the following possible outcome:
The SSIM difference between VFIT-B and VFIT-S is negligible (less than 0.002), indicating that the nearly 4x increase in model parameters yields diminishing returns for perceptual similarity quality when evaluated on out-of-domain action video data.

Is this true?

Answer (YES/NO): YES